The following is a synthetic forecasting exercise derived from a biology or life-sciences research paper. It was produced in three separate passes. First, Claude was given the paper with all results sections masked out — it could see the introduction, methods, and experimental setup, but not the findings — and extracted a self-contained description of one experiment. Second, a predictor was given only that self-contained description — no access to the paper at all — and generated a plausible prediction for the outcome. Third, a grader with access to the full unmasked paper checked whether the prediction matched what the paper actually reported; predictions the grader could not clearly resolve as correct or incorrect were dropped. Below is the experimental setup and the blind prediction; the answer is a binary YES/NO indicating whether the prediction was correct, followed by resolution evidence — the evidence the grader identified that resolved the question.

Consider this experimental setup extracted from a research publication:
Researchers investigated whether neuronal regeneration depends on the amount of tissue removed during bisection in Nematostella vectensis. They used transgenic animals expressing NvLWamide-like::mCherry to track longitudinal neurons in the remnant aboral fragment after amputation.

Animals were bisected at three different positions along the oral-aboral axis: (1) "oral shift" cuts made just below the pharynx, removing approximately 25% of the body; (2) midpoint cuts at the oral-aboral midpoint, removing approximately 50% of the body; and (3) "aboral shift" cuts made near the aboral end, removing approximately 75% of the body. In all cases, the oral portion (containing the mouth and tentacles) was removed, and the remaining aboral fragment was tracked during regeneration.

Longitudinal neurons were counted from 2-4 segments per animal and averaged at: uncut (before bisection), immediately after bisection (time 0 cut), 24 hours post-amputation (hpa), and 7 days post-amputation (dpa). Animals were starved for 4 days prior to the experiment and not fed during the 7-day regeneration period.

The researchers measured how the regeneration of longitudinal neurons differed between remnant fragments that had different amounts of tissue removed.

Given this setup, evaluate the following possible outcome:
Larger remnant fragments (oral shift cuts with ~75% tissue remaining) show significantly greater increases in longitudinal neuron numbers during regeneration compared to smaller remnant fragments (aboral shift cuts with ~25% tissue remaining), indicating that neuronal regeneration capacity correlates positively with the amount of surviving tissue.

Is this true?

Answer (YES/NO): NO